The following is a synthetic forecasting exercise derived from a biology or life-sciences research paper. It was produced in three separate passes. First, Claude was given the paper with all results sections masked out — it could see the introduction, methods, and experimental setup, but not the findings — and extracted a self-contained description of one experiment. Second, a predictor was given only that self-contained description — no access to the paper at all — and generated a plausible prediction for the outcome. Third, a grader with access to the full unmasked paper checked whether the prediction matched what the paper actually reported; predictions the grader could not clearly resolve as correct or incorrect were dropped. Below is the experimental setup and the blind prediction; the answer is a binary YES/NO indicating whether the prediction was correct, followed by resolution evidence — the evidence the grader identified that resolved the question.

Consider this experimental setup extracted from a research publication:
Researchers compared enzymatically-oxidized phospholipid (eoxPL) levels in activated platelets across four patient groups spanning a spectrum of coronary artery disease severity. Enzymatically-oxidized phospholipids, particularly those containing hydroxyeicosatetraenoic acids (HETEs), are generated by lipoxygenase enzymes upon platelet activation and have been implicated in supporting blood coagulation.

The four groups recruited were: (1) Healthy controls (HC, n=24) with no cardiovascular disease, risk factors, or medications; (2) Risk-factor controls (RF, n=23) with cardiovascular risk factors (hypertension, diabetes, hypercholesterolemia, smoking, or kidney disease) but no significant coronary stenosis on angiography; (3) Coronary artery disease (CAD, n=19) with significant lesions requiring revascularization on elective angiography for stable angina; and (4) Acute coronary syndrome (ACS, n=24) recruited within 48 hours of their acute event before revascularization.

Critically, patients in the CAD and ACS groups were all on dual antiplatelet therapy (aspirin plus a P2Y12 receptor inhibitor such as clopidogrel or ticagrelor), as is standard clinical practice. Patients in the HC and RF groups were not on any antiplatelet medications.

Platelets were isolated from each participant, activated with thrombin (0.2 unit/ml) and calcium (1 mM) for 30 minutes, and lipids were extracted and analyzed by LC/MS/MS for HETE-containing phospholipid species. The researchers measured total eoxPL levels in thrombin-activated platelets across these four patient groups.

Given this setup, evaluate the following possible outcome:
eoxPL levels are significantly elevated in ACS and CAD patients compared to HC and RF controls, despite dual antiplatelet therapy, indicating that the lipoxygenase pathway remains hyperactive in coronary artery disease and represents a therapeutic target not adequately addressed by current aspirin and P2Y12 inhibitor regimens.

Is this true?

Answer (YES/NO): NO